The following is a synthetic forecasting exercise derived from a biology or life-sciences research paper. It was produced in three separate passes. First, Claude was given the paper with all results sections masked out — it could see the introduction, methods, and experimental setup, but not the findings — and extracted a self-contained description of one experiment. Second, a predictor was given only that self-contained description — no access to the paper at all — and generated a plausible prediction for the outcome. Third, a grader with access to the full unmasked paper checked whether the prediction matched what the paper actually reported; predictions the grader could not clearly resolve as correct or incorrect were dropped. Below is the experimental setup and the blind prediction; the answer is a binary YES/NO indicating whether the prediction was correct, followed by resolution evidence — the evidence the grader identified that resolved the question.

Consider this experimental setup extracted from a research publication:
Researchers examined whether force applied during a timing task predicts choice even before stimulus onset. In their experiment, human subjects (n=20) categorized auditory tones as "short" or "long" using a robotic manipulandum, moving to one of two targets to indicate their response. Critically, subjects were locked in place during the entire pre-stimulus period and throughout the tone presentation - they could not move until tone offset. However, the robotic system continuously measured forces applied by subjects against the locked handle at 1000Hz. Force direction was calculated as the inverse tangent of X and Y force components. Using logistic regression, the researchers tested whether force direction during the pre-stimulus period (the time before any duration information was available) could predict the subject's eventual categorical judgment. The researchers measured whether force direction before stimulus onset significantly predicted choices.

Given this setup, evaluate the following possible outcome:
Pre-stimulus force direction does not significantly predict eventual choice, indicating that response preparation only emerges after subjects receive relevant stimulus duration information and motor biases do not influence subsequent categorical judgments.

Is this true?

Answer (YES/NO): NO